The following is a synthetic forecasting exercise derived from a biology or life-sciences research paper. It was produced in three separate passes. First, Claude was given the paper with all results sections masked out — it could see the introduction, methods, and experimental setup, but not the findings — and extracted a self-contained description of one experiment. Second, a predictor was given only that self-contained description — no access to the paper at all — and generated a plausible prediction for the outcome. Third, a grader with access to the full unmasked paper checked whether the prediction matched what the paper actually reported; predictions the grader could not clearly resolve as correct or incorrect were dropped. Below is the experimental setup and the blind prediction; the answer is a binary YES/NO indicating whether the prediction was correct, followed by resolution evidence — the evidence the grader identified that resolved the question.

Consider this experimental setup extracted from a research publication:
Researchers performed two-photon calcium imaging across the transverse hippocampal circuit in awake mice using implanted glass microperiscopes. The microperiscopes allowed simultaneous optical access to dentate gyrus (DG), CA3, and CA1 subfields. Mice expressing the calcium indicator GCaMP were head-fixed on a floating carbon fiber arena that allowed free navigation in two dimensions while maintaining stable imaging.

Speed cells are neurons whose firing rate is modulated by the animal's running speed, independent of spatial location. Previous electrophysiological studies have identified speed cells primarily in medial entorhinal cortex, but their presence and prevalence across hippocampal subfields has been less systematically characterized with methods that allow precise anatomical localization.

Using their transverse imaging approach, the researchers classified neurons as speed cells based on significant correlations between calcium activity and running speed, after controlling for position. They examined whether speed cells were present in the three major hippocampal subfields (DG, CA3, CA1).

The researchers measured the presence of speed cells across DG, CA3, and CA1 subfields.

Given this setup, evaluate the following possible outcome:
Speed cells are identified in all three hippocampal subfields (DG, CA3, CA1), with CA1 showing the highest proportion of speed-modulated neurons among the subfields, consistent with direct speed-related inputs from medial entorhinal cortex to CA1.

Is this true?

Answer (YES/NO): NO